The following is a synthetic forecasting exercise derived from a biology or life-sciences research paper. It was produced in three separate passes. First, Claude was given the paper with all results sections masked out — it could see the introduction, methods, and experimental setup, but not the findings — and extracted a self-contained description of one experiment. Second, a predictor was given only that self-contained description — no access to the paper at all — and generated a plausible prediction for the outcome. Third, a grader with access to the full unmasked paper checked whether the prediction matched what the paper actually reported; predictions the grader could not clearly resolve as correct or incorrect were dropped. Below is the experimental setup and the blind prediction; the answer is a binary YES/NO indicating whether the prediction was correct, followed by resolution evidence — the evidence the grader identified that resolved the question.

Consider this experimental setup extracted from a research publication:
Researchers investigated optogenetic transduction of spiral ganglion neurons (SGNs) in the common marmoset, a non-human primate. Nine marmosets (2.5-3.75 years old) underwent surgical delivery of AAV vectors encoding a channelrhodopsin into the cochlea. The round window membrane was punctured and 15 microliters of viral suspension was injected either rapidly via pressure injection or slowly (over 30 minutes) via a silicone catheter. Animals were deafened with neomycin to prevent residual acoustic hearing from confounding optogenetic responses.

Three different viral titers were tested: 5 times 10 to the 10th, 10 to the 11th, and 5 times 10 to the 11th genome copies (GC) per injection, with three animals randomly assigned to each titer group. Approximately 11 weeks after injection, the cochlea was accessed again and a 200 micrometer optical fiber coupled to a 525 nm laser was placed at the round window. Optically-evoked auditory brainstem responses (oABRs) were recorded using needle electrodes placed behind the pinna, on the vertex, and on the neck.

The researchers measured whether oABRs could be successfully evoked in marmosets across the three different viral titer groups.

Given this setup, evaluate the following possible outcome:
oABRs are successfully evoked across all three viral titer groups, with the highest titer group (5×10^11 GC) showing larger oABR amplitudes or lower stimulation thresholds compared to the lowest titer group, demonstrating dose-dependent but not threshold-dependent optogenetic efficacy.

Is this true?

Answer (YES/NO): NO